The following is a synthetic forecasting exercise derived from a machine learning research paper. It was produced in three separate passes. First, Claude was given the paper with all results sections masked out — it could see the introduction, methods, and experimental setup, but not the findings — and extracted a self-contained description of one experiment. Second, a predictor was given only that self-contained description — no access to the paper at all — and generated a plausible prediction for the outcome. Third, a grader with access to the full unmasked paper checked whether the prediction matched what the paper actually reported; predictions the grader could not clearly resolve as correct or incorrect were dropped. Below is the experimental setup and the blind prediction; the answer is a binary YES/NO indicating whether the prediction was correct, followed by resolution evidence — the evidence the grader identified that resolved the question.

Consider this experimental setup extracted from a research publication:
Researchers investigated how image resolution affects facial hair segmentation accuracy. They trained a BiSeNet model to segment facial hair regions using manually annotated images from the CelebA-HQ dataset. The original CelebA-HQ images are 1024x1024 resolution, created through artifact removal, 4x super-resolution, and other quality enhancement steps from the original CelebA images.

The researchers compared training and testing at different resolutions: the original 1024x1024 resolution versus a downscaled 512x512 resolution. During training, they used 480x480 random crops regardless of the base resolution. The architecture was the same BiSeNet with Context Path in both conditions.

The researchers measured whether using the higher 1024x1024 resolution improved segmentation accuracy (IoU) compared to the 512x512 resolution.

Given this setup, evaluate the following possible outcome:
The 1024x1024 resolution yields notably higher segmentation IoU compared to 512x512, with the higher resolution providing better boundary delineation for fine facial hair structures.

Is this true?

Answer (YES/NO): NO